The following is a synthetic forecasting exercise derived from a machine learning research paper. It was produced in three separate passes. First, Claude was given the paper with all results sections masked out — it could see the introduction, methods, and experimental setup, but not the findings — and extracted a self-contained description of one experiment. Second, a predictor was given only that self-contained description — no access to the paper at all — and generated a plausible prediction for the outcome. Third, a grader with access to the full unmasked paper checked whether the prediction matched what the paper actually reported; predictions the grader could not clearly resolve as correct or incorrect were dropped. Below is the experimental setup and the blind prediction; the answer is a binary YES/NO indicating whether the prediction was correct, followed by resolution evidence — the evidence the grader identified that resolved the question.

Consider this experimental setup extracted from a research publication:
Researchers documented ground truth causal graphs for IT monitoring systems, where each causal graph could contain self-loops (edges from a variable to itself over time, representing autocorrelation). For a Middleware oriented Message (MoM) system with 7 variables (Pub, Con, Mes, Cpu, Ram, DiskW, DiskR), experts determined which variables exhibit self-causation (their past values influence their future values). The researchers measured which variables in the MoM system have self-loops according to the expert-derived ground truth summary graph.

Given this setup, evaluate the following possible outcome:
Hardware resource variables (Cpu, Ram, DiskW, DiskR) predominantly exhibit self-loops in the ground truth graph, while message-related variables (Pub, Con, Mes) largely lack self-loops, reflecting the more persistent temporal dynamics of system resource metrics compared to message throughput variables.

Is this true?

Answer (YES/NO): NO